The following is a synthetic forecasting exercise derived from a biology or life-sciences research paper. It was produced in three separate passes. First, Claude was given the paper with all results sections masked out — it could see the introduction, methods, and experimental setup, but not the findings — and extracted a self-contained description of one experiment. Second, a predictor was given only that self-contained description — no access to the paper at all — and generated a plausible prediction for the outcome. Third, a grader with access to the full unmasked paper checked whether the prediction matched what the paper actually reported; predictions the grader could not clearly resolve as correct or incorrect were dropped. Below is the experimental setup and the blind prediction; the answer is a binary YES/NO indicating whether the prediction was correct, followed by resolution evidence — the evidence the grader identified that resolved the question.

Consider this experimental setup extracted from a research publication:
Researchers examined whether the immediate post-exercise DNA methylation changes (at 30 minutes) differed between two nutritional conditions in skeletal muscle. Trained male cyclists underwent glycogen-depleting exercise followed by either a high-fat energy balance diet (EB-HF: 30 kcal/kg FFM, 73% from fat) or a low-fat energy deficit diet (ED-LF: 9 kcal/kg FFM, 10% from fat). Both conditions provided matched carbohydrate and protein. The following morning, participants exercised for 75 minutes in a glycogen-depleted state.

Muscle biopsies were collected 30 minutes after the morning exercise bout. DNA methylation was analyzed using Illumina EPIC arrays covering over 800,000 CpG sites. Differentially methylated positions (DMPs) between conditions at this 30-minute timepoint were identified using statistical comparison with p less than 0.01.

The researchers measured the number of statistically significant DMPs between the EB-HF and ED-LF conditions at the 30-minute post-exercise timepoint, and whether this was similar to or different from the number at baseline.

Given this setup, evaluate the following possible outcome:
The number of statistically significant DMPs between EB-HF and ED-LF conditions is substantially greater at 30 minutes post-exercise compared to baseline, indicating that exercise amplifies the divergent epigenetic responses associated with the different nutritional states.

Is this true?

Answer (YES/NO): YES